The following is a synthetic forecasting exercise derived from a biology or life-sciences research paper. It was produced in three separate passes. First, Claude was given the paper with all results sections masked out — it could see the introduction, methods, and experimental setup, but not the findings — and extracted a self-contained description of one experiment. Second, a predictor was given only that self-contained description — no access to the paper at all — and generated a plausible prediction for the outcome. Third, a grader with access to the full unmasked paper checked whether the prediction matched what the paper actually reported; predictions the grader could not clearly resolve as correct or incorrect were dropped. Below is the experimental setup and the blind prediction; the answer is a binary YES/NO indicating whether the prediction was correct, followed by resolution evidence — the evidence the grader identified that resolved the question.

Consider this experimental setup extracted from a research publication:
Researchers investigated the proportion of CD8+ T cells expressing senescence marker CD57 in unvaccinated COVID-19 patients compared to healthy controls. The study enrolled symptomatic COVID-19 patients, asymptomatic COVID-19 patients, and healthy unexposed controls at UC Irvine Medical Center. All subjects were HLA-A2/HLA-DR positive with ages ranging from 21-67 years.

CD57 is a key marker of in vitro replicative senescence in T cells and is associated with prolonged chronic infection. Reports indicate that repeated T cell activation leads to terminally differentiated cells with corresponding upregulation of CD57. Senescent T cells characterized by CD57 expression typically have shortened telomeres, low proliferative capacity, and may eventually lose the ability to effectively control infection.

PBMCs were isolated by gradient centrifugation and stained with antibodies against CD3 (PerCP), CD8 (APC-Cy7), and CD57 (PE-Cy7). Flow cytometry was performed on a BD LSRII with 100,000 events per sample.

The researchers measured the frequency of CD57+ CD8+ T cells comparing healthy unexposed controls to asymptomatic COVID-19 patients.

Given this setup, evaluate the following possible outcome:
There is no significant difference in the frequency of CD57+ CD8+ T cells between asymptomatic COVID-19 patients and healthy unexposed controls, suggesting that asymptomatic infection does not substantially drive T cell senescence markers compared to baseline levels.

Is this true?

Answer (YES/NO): YES